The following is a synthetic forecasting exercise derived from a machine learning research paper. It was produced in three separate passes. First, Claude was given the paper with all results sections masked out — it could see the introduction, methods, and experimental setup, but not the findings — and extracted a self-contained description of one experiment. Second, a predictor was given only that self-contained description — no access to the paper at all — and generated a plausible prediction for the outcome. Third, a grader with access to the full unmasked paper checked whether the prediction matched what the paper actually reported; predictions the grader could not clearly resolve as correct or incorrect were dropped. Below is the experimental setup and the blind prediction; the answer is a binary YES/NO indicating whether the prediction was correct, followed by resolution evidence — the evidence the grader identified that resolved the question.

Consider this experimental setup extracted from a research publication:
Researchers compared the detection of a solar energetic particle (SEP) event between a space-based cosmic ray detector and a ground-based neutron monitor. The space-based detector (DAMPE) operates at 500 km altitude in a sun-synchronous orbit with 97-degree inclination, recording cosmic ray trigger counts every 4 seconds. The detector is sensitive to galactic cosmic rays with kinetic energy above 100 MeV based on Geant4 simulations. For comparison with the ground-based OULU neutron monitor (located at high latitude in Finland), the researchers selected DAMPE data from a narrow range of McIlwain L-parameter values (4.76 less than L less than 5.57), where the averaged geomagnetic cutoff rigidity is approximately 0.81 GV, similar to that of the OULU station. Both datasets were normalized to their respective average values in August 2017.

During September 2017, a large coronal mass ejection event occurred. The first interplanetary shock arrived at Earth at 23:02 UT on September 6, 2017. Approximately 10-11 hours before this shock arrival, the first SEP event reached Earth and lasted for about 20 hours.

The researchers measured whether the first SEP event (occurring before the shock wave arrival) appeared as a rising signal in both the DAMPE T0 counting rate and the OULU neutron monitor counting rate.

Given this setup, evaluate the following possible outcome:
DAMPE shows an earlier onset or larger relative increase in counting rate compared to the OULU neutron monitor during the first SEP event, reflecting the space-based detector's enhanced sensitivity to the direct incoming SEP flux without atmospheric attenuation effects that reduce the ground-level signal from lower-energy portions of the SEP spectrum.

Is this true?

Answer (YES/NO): NO